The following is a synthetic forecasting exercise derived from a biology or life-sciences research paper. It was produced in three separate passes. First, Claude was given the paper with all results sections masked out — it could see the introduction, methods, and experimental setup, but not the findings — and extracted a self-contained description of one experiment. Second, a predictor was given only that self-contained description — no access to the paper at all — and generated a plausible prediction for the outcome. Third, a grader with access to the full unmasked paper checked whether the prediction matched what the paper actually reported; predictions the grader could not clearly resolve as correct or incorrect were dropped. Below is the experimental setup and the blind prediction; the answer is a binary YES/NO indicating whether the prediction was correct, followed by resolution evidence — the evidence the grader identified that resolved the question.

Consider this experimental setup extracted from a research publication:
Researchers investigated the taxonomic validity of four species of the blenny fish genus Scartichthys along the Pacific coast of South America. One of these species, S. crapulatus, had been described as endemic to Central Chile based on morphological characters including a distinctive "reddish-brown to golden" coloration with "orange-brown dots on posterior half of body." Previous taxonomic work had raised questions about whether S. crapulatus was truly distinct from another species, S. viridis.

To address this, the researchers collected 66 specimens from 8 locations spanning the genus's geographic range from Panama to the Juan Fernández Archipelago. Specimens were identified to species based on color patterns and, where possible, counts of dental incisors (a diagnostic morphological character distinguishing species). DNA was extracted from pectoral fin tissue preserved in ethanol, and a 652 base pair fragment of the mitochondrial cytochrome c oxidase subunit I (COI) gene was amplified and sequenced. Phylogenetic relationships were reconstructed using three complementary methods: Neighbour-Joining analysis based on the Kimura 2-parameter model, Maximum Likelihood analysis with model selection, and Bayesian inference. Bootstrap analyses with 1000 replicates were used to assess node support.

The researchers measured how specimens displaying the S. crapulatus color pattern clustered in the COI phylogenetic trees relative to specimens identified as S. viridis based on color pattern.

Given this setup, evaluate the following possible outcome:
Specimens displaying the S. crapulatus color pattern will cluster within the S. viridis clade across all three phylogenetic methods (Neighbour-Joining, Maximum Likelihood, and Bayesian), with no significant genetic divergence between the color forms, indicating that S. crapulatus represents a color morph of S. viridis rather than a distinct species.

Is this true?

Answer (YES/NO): YES